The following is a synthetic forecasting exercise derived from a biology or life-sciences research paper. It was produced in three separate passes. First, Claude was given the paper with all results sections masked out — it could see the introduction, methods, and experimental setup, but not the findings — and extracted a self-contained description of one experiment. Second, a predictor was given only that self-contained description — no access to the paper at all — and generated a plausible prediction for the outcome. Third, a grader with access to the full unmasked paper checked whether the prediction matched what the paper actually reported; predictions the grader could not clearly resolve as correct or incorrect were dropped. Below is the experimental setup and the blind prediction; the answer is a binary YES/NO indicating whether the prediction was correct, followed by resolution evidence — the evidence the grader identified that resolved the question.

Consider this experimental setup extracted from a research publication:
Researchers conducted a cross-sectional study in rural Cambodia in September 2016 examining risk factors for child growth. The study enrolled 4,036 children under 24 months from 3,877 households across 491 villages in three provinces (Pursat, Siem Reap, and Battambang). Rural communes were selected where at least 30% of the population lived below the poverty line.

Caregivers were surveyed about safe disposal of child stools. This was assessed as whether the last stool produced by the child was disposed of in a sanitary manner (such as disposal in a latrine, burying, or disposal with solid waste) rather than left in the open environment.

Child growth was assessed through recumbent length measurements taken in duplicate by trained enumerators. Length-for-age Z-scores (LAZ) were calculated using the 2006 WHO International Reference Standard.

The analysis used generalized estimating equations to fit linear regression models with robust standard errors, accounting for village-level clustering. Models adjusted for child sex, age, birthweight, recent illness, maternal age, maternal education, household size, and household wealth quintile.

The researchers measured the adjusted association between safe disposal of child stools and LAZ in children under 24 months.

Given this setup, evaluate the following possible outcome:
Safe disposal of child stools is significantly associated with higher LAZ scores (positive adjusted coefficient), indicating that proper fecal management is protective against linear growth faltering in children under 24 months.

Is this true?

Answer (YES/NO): NO